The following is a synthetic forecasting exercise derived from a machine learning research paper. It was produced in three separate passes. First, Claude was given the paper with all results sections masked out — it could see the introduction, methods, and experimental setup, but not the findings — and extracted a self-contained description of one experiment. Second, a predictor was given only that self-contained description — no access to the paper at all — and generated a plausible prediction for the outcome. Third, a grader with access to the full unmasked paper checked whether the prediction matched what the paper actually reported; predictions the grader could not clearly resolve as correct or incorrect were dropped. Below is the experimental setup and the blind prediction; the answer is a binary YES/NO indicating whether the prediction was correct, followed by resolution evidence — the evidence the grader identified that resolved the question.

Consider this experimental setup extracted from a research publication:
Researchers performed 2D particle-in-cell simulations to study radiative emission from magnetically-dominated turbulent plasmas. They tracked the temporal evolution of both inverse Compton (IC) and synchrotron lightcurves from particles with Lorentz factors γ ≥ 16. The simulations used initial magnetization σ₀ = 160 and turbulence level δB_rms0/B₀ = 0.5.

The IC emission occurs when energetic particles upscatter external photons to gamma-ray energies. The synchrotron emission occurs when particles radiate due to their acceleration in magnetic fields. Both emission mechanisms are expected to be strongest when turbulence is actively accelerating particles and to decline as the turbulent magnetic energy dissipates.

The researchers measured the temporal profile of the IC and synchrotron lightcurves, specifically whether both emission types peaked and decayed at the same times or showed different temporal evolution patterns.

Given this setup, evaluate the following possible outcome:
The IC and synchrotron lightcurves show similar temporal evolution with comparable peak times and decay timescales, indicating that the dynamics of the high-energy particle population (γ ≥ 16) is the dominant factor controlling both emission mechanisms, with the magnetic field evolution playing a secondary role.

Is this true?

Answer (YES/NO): YES